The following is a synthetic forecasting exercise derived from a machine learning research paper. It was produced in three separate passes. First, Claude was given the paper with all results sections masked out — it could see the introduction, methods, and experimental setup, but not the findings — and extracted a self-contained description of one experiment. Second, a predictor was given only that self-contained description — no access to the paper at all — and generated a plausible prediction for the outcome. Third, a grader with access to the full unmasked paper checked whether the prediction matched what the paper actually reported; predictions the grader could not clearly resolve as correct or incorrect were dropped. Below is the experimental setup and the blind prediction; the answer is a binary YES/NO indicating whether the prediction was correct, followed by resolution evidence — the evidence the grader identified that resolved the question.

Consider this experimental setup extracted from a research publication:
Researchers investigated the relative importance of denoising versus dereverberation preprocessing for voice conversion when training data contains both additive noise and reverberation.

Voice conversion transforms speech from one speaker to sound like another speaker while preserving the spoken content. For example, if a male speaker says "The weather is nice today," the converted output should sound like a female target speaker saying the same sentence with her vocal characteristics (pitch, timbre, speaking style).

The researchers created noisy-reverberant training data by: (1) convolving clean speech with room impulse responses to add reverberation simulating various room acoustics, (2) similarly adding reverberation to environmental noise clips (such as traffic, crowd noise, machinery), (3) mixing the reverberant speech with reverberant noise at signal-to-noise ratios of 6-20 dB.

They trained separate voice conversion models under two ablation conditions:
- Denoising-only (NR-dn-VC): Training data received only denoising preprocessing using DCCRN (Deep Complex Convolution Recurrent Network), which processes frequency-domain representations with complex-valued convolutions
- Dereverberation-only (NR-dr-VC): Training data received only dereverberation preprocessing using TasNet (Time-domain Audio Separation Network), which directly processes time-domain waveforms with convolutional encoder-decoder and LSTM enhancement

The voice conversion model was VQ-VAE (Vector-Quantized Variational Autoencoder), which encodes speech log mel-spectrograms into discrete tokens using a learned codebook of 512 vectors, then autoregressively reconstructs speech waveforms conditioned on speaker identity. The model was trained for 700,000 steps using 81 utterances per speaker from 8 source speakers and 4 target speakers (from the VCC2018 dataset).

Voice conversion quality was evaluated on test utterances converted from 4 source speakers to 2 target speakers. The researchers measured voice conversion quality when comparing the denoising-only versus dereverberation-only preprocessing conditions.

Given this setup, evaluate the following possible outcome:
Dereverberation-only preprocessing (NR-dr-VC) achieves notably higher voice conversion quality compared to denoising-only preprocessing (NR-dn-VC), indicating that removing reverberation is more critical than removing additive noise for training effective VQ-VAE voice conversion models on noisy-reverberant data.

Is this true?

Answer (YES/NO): YES